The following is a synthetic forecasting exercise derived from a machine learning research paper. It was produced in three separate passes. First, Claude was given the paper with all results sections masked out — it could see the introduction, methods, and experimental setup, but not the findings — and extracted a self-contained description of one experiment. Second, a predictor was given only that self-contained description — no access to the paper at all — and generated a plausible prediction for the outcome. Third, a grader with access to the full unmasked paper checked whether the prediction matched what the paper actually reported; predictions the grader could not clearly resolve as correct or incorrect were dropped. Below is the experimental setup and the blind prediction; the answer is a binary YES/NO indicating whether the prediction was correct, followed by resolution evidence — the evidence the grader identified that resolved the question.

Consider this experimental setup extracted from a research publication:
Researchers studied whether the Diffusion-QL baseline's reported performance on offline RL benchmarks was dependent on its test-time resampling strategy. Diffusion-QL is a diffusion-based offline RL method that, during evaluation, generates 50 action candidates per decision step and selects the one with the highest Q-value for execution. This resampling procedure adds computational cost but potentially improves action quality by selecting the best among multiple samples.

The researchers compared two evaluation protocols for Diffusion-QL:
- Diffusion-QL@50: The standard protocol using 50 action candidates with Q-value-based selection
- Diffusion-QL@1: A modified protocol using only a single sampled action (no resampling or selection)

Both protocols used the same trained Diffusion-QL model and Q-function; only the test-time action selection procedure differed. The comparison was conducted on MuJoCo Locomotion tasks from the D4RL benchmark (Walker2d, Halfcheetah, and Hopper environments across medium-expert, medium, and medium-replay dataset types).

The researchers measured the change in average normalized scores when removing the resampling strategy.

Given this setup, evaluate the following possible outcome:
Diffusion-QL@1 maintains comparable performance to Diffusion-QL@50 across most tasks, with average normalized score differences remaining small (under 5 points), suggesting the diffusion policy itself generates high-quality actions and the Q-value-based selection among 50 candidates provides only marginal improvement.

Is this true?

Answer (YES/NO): NO